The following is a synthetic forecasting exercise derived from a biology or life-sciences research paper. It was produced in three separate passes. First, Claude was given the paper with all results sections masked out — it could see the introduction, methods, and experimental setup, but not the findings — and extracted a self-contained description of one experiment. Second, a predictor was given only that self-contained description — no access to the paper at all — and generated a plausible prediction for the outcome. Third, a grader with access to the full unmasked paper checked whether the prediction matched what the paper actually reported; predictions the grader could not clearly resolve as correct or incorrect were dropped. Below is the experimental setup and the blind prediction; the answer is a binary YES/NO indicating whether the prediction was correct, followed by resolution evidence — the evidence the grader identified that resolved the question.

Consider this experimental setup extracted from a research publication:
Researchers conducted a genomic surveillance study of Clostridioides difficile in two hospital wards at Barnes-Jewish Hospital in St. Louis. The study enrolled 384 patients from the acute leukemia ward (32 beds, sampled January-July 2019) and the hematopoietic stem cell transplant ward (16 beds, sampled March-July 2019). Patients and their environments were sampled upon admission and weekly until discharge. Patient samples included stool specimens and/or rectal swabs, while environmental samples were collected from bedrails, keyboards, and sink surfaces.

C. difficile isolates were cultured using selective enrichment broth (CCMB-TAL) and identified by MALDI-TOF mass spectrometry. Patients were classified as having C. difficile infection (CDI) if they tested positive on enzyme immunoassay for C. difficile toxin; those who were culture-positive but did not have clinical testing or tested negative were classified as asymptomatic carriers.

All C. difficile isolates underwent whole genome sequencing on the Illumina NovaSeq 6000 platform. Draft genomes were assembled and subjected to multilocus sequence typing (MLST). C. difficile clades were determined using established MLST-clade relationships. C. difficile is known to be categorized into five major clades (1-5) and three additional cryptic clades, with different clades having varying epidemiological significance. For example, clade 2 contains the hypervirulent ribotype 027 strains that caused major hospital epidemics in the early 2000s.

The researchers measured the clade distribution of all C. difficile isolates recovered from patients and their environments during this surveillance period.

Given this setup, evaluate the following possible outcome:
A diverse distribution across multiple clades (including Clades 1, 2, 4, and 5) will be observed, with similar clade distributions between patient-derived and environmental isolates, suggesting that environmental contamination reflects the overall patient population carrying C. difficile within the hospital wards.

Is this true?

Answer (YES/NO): NO